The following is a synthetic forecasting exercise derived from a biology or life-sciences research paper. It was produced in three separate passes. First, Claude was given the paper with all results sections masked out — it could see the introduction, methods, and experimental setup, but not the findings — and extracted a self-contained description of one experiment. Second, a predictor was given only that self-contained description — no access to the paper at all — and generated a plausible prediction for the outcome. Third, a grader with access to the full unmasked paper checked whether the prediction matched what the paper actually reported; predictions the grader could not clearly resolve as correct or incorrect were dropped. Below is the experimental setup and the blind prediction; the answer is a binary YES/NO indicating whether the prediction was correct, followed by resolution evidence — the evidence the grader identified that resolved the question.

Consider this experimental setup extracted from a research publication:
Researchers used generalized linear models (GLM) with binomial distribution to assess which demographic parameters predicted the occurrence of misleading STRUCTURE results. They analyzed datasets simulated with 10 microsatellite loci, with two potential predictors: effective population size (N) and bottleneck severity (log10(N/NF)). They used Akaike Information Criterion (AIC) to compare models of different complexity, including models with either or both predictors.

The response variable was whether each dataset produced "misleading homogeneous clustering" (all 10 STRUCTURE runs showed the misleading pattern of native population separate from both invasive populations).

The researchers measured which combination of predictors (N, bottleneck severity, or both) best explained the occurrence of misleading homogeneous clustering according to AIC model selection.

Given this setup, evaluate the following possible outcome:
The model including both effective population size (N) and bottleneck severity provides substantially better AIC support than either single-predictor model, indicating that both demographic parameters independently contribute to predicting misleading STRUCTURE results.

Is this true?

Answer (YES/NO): NO